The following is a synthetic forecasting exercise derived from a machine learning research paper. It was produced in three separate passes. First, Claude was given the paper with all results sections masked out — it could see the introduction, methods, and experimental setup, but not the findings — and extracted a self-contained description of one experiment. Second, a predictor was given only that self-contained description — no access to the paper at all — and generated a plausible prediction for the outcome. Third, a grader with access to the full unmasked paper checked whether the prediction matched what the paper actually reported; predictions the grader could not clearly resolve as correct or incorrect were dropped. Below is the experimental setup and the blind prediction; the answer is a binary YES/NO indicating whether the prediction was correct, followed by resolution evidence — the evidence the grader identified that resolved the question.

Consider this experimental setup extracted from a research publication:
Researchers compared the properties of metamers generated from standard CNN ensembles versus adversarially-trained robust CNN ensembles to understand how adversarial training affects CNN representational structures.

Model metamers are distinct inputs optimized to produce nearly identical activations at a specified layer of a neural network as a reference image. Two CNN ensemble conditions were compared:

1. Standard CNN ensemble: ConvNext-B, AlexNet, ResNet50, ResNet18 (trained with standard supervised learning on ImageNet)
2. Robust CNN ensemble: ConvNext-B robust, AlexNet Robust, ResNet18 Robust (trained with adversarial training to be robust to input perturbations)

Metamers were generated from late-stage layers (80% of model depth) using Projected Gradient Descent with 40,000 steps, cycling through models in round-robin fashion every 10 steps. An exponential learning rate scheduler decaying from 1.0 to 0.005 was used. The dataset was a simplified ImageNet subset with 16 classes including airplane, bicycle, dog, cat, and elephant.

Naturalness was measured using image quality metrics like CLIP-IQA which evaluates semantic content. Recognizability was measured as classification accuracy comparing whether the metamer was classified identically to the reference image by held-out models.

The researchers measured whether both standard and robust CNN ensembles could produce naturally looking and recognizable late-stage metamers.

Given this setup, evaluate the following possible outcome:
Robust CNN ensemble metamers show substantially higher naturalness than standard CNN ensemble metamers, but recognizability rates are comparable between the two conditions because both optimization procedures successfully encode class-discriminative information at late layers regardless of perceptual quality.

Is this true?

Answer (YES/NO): NO